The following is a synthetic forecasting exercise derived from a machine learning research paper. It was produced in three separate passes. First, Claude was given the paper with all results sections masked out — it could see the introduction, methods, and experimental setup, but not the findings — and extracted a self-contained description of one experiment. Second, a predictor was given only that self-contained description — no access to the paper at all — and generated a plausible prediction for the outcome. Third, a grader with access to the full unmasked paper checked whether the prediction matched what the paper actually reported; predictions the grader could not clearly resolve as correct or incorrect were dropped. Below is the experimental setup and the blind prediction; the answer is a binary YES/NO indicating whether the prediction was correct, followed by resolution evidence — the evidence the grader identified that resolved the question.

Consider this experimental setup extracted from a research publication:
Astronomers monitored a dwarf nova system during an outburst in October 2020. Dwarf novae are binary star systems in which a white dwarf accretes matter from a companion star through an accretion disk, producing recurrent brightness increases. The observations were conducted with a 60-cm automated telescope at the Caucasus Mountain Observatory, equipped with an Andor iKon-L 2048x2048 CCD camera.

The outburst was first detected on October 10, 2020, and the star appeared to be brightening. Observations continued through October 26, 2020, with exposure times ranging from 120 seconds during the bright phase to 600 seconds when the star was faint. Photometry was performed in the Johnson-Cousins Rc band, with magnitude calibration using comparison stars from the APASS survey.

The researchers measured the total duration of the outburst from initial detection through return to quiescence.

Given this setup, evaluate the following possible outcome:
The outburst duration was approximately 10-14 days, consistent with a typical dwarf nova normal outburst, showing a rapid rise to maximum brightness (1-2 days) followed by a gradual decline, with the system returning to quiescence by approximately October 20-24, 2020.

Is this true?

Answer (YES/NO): NO